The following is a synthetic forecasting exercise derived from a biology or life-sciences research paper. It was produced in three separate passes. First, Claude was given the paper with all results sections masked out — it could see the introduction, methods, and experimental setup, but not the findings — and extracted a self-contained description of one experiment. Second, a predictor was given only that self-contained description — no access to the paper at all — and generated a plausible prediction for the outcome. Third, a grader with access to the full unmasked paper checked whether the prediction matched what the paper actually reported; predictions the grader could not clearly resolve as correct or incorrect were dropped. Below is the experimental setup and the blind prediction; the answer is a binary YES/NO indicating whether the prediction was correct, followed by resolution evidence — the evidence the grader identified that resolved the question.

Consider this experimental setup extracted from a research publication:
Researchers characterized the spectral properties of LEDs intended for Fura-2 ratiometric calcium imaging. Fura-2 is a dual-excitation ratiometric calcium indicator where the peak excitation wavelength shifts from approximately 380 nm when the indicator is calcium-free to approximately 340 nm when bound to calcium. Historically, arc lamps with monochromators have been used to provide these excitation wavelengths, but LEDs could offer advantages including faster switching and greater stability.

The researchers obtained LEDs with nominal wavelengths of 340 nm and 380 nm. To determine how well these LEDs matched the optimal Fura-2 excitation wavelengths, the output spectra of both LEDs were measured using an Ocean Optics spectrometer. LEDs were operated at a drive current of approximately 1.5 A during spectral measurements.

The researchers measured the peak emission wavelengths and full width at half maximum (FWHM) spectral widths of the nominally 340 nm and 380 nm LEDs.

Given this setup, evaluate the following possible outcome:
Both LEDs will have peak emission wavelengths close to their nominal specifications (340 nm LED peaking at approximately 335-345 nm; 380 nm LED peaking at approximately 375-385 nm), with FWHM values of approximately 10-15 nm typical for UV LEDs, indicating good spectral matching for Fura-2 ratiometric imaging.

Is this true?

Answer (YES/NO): NO